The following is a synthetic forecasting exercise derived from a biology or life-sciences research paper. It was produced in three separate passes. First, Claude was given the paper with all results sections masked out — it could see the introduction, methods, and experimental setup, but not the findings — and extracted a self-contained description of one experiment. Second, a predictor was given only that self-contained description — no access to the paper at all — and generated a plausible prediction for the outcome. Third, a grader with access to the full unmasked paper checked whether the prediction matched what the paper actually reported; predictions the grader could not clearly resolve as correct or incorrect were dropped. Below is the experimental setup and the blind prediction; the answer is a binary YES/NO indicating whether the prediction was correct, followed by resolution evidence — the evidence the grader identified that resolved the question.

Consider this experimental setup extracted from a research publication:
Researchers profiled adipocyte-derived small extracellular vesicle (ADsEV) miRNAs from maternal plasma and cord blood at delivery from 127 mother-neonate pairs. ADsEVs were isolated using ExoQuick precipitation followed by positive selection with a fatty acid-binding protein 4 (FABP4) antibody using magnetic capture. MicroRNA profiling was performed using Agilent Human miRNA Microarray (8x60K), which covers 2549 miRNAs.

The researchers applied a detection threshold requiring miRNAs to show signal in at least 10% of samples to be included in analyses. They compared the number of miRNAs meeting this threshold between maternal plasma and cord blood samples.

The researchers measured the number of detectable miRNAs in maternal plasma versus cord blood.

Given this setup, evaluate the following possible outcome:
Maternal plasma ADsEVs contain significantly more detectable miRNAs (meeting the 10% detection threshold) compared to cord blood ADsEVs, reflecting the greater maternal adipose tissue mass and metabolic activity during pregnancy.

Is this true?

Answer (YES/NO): NO